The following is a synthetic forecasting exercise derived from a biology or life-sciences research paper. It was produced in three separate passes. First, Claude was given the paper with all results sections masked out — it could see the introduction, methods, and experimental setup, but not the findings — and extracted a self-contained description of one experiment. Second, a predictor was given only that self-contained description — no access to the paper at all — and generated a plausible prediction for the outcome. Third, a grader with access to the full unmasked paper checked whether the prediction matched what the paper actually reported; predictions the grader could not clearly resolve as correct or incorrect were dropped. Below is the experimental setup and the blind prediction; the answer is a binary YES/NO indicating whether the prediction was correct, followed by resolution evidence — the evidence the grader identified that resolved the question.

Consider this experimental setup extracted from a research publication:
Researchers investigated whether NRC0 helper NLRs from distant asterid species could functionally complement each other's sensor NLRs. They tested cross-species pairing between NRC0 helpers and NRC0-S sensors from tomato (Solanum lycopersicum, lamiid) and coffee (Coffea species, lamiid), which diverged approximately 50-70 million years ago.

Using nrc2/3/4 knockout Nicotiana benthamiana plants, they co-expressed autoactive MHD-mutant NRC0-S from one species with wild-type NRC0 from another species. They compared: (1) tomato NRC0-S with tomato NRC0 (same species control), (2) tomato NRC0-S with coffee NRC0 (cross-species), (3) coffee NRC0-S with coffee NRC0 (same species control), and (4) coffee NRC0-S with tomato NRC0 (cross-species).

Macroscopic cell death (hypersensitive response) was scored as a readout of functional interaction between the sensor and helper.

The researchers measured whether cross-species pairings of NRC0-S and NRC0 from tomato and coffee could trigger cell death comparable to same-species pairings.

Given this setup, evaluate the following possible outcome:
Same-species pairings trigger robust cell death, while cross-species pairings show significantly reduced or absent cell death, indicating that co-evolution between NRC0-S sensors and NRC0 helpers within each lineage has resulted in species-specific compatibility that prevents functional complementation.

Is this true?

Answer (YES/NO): NO